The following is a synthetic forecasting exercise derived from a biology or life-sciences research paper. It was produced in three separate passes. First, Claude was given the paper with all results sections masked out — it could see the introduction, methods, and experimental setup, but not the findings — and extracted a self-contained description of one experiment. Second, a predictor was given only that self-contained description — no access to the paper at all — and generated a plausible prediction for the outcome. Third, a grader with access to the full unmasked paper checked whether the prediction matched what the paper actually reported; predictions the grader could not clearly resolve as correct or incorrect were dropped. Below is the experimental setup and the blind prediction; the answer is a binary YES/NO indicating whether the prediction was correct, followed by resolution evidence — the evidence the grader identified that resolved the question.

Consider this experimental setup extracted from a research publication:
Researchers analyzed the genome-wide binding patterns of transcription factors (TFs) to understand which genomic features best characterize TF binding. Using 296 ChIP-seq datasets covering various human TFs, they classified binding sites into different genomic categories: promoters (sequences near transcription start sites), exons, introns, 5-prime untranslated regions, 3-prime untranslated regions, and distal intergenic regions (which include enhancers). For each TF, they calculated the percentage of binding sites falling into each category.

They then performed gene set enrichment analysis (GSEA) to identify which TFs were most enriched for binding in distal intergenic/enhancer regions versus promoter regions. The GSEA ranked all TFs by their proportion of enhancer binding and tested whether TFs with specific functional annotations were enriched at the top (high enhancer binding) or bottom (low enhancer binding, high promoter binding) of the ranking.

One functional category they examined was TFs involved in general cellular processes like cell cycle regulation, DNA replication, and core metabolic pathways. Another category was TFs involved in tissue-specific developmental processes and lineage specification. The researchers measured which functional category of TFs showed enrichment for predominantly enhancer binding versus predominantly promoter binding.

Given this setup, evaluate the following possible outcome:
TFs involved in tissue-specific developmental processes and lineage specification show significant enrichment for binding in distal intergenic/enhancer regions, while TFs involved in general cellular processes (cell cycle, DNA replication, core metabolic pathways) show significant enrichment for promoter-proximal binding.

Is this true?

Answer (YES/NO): NO